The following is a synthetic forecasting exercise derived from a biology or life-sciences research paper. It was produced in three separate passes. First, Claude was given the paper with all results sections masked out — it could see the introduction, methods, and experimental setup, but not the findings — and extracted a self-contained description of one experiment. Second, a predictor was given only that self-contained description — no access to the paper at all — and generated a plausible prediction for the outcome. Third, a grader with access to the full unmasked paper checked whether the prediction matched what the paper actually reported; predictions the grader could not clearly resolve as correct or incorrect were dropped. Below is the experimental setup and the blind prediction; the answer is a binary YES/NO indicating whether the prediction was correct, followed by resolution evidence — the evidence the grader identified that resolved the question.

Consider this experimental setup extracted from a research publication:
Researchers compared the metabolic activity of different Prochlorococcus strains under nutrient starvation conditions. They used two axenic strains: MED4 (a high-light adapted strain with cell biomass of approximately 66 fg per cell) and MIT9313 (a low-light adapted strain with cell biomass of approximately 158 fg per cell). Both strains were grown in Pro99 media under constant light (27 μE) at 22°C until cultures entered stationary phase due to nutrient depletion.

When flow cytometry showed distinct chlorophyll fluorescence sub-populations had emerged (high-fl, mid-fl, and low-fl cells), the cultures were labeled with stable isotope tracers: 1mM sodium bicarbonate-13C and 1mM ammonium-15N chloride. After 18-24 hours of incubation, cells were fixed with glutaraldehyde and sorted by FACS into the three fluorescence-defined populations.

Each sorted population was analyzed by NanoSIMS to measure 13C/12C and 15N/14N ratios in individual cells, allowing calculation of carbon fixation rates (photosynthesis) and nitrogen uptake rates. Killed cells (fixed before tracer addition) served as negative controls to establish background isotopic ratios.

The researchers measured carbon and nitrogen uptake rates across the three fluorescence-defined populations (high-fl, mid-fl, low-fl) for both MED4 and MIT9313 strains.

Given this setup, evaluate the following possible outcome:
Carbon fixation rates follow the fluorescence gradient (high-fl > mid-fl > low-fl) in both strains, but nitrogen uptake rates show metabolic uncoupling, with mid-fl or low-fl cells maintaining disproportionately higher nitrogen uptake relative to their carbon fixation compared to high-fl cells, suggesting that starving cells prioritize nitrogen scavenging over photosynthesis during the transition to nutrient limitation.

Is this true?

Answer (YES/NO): NO